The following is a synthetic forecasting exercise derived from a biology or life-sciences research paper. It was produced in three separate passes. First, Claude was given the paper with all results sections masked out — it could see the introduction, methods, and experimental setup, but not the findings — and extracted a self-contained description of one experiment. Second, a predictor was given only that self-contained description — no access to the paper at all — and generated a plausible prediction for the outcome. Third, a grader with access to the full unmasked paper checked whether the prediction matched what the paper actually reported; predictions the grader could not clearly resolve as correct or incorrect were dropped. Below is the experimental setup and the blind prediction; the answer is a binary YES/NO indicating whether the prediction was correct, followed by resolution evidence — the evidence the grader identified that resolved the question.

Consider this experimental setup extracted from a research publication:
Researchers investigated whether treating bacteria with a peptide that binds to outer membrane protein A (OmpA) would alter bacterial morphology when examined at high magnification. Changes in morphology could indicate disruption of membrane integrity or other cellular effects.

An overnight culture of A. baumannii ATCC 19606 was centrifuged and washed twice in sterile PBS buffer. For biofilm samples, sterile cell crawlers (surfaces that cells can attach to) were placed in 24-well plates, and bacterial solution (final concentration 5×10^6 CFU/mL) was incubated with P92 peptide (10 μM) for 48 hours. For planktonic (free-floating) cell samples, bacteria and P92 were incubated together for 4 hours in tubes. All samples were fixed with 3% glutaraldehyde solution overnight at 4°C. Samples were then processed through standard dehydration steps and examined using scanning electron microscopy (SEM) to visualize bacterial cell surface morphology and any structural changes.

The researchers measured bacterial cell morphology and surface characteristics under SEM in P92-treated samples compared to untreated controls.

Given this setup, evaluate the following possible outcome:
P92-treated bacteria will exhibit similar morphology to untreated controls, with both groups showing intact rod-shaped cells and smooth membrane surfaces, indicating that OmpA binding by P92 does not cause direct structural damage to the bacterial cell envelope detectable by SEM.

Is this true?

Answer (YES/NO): YES